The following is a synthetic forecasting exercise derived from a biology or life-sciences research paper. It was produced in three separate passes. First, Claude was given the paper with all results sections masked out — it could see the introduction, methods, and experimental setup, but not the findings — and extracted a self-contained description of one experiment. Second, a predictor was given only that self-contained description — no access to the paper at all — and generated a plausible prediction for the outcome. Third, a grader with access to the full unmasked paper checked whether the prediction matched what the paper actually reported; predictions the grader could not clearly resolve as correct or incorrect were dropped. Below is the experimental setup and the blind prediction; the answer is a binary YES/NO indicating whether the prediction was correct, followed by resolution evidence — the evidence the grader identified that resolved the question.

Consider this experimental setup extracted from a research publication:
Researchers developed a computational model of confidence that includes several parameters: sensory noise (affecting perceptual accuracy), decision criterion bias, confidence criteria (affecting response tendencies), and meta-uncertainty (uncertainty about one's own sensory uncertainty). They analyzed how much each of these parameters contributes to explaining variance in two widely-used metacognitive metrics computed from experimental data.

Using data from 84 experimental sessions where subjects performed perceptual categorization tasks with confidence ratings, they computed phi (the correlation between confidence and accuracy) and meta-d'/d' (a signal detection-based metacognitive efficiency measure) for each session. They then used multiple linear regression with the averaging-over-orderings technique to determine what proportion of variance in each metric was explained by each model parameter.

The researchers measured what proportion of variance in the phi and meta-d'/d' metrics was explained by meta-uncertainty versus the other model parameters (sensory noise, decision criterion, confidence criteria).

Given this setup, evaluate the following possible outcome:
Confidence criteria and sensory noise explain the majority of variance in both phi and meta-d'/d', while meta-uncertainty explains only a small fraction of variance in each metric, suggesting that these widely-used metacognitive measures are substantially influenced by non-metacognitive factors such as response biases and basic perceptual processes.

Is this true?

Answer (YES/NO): NO